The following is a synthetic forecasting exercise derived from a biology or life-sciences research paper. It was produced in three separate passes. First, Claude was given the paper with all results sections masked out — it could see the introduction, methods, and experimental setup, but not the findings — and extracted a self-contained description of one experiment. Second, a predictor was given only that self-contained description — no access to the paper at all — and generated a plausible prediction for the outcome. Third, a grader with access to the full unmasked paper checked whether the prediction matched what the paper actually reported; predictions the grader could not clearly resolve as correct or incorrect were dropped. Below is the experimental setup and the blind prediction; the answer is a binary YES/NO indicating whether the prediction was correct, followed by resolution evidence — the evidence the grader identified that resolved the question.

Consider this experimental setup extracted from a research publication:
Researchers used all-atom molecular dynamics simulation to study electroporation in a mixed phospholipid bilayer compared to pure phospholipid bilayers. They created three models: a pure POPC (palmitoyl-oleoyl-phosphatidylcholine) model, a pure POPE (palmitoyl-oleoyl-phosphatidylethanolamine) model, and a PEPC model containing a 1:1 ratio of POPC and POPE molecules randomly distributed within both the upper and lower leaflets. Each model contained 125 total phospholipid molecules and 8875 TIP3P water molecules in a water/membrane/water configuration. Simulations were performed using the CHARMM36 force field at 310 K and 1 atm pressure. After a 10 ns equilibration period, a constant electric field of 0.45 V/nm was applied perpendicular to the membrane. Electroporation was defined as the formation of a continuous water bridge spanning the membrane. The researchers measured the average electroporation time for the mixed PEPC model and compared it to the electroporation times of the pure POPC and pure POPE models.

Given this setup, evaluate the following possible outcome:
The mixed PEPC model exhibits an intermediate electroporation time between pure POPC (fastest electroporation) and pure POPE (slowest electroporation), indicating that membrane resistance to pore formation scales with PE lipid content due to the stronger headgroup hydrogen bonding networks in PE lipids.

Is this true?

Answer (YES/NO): YES